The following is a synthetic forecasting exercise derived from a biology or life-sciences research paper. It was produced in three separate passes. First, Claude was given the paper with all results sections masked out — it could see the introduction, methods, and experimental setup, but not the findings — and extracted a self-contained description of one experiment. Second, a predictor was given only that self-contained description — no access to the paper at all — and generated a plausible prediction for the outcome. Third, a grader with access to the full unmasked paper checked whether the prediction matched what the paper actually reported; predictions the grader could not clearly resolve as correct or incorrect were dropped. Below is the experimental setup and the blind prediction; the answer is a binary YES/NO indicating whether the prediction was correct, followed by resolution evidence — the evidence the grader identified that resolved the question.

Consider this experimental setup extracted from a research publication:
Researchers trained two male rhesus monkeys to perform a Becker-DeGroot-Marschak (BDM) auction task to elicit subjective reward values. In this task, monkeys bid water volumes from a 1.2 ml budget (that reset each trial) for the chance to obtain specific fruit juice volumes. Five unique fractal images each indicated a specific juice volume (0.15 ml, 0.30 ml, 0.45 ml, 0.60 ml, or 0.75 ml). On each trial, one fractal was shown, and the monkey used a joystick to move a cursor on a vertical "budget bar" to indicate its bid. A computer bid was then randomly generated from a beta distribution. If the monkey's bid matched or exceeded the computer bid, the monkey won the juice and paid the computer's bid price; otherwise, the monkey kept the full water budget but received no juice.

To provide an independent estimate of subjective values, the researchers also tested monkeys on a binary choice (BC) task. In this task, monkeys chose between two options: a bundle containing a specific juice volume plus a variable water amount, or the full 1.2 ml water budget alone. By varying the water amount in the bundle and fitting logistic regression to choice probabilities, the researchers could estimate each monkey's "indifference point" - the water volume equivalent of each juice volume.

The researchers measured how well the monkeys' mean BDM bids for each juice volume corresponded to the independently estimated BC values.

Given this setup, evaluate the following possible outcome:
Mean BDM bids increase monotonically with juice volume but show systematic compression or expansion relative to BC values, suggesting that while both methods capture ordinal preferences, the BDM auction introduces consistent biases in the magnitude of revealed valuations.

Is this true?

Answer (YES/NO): NO